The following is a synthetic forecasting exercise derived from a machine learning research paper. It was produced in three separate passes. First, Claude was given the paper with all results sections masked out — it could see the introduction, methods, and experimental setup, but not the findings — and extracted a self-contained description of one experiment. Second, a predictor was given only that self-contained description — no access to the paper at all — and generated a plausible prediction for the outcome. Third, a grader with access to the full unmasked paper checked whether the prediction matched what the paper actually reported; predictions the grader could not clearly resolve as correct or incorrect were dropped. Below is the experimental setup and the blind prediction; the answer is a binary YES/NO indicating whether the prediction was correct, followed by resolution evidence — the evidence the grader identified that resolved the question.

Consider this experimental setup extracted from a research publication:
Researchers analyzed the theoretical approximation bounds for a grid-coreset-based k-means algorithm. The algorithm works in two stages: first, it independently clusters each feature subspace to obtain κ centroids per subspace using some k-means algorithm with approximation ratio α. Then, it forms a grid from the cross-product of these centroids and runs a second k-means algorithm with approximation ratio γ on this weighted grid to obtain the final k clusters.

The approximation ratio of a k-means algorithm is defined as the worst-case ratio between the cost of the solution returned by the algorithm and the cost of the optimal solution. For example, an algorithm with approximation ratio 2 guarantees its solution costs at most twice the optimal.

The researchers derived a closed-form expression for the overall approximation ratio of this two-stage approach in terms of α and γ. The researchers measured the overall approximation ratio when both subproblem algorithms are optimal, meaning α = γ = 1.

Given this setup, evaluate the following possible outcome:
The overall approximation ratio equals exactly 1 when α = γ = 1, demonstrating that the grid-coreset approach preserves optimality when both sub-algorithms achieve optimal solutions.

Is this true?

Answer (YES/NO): NO